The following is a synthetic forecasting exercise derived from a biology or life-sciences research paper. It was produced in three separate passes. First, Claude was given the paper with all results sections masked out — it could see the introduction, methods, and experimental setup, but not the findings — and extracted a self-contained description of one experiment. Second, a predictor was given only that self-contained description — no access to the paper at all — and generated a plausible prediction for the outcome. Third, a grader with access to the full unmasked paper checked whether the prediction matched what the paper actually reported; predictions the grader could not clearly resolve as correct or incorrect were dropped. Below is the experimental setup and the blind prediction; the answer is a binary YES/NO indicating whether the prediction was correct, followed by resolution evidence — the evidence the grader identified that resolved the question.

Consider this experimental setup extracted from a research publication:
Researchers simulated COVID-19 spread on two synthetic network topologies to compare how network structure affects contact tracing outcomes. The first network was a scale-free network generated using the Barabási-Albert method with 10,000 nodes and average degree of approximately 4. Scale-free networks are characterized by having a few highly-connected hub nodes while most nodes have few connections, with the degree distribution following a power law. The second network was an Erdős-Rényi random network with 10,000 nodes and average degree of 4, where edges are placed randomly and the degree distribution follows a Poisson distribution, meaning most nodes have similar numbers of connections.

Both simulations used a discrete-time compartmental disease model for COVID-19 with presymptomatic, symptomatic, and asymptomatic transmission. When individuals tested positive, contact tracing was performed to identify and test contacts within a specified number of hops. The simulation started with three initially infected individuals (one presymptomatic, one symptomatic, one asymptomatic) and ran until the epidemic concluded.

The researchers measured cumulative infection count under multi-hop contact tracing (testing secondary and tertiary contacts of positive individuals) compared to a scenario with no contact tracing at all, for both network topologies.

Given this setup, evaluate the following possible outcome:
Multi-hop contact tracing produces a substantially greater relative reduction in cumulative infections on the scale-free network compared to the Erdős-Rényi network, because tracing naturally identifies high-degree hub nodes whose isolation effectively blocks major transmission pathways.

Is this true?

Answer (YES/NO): NO